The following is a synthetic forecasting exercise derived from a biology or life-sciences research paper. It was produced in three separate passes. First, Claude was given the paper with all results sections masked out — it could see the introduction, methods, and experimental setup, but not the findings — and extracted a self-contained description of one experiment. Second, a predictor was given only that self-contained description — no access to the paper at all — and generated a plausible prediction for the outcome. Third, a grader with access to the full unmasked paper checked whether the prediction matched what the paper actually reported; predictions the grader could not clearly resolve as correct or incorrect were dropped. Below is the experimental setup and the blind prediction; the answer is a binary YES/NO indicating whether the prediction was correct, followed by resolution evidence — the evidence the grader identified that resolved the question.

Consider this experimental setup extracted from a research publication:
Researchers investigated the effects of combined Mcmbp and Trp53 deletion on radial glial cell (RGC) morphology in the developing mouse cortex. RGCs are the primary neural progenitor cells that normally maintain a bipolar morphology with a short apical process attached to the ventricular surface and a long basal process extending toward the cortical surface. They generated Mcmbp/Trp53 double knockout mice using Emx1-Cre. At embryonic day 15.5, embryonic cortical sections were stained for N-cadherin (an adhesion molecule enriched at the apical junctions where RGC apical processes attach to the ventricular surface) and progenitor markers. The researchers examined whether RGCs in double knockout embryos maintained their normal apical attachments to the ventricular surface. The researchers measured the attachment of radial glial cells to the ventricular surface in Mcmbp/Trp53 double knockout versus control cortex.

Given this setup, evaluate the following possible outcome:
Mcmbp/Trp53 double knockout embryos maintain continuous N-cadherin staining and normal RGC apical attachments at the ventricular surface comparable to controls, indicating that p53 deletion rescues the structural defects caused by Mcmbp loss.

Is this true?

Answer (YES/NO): NO